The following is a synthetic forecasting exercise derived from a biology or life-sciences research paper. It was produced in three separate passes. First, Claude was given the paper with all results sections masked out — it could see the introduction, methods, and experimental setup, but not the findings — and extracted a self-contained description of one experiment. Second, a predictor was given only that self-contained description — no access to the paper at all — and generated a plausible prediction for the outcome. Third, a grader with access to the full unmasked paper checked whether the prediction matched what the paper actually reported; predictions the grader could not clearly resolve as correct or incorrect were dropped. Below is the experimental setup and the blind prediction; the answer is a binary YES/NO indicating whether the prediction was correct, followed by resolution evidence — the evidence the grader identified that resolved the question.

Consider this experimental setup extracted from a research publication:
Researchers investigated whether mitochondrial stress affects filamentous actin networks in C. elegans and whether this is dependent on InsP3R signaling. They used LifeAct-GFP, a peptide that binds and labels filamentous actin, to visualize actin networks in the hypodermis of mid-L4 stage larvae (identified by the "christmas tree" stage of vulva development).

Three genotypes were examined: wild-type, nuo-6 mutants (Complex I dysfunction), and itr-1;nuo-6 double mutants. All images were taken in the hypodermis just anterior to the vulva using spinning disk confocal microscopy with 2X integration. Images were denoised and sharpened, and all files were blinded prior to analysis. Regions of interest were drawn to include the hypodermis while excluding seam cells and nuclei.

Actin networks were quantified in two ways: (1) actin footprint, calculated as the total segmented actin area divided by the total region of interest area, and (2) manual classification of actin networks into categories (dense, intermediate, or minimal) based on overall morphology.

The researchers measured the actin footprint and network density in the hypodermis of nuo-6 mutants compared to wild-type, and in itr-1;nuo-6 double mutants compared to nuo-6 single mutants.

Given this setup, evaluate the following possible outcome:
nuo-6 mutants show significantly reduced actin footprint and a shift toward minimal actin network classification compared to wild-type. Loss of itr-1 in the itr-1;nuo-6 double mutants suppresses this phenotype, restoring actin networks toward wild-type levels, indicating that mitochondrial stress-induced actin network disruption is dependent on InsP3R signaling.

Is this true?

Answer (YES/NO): NO